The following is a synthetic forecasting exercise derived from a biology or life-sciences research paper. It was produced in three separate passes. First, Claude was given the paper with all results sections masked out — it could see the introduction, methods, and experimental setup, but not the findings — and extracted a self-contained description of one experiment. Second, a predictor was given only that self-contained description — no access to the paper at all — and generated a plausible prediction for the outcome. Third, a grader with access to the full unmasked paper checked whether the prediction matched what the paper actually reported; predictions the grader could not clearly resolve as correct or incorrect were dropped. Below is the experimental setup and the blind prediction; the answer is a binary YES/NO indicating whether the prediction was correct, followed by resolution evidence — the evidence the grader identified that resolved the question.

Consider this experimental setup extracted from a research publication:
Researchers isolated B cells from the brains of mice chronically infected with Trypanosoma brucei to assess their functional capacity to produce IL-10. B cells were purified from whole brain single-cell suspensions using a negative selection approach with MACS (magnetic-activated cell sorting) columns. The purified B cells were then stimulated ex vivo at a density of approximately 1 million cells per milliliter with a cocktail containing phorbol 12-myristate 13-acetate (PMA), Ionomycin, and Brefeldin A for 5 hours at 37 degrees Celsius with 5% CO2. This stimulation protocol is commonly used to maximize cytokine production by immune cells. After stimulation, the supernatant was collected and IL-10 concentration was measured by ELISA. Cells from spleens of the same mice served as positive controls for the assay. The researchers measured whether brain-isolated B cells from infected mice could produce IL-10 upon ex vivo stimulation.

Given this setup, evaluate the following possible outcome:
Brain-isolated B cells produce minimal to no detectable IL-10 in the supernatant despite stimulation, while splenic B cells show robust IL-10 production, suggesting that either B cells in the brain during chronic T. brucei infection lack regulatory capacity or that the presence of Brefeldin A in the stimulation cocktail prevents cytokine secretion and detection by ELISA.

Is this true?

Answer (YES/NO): NO